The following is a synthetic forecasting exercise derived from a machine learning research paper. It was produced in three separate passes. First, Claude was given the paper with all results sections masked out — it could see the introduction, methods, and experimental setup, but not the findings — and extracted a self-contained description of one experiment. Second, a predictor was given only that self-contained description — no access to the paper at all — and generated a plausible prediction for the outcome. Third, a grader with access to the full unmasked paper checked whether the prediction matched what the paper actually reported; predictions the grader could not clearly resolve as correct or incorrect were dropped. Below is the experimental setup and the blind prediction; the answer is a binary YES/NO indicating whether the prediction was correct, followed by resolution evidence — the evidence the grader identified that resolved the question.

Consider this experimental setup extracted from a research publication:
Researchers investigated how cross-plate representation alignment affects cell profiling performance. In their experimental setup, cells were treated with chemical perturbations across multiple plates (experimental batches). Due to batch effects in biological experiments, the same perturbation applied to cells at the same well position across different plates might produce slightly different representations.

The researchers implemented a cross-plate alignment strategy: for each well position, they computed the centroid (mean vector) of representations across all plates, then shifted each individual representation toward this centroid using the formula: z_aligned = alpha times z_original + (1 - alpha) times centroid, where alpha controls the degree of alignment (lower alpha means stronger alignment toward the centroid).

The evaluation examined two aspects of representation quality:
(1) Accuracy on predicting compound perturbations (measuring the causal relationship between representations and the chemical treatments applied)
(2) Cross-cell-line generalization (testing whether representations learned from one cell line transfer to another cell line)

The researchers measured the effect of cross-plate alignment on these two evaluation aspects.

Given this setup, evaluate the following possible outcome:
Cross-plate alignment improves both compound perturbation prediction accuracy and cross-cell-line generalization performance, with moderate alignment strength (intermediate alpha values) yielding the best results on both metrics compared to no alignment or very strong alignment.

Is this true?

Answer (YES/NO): NO